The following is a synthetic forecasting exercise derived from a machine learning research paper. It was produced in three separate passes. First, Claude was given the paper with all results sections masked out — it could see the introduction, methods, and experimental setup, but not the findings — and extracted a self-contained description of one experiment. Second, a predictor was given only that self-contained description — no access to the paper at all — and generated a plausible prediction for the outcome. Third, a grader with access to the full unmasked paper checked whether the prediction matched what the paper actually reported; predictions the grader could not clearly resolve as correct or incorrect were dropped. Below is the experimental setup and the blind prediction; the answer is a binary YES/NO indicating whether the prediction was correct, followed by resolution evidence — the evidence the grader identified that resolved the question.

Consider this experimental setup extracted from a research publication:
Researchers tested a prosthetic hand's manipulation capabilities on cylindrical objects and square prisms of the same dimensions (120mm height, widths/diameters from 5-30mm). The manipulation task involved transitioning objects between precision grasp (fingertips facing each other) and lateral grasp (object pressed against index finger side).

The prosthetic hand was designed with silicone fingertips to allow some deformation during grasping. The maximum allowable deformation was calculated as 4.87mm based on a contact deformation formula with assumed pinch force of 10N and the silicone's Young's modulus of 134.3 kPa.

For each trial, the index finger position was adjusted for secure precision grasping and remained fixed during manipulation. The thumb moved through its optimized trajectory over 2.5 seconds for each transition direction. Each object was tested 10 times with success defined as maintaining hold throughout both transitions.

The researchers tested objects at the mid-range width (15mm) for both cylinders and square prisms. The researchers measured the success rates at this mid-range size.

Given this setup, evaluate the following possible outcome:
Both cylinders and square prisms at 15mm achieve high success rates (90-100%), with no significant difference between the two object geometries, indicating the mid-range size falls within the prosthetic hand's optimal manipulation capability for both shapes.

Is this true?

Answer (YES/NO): YES